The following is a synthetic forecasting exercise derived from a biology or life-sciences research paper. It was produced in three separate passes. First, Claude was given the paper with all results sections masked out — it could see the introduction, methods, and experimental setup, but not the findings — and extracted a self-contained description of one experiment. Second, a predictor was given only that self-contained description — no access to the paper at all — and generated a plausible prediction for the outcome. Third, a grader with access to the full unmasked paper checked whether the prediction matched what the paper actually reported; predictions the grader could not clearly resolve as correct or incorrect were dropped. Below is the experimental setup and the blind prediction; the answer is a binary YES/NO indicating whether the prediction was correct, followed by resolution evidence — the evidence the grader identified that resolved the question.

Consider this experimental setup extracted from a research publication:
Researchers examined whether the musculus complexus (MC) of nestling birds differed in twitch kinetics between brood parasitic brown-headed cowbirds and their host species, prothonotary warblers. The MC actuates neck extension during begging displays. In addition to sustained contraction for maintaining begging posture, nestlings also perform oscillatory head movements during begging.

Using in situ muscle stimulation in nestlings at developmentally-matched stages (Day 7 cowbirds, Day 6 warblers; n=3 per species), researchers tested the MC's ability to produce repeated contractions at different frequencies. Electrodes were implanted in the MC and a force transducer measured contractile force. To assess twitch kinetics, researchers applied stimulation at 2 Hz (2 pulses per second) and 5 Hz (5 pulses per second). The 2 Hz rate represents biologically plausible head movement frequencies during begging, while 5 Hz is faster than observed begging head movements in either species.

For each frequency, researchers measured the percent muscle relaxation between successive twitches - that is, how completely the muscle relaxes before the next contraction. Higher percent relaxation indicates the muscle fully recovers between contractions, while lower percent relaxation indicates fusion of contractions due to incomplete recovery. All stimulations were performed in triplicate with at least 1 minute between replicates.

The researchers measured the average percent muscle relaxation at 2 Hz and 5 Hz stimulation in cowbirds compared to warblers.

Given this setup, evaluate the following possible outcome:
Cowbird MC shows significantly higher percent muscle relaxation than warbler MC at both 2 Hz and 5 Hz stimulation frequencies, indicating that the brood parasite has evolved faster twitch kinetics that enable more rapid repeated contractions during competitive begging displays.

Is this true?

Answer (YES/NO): NO